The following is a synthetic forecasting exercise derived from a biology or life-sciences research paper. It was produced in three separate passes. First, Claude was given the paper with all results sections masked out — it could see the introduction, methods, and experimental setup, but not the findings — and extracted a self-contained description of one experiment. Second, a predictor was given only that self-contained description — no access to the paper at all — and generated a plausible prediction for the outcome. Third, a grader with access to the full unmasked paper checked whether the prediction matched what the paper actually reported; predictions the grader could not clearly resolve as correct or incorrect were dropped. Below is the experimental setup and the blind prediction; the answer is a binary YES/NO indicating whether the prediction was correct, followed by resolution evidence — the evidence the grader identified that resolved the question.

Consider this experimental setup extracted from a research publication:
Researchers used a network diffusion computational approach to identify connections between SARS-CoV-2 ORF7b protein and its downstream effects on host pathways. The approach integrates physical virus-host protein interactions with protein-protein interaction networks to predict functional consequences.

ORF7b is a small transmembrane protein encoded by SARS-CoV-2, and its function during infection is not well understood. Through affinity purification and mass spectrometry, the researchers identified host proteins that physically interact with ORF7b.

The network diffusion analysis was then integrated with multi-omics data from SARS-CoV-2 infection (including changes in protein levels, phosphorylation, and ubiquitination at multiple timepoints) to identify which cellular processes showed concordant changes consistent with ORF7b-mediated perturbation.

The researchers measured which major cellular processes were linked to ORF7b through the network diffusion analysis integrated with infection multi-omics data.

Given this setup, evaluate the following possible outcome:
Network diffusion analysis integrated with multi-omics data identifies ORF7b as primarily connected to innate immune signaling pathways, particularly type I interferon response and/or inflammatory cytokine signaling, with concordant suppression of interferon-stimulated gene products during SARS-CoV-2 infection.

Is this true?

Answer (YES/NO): YES